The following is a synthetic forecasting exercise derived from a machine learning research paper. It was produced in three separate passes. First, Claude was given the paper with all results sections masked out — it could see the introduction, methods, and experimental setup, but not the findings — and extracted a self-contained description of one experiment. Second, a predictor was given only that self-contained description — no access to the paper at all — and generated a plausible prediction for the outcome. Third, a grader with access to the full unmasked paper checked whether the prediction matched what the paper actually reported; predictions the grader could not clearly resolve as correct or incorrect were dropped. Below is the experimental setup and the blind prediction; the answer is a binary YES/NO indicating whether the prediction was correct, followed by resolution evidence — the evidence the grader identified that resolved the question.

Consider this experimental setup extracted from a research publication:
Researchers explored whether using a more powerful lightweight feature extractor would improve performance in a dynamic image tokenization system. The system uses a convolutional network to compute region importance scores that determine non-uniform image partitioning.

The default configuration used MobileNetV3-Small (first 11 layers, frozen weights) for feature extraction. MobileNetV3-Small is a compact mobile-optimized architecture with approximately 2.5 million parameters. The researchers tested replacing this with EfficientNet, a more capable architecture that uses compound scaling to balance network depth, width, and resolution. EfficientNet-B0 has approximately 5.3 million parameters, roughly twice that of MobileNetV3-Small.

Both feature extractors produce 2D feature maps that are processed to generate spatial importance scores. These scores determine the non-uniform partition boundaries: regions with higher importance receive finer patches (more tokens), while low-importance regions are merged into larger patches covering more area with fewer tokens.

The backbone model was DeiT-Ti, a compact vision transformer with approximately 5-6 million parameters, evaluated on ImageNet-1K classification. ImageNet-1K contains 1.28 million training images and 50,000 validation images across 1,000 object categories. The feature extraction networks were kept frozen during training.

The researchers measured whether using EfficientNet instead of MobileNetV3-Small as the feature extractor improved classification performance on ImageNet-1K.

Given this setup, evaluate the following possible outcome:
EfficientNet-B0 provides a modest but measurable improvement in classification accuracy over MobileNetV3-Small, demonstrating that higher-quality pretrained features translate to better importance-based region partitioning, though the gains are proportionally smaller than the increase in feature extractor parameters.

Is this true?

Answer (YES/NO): YES